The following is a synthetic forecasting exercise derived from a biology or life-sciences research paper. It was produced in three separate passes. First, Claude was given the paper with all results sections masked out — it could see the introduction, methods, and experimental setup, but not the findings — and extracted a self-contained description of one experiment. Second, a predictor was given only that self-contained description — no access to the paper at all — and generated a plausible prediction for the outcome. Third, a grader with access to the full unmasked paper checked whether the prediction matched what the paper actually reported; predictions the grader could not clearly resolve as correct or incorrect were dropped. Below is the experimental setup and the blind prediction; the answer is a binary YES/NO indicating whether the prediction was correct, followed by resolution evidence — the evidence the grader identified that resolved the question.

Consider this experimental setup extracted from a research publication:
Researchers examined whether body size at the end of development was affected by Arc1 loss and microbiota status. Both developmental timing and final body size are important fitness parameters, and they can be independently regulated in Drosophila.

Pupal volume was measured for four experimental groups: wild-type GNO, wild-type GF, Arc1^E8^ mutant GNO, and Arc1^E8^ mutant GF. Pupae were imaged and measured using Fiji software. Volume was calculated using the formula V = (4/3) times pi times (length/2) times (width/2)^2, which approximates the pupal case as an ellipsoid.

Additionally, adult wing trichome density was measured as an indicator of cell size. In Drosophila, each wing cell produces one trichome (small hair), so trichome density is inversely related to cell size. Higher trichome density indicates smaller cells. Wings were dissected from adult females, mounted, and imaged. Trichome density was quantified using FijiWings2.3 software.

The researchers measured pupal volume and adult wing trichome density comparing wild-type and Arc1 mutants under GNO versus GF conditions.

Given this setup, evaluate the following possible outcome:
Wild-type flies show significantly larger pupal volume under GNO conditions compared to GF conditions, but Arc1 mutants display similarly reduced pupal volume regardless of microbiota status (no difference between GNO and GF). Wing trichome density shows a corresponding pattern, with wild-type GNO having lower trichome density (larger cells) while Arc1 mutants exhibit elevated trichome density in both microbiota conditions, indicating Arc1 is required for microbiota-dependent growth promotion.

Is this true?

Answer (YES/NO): NO